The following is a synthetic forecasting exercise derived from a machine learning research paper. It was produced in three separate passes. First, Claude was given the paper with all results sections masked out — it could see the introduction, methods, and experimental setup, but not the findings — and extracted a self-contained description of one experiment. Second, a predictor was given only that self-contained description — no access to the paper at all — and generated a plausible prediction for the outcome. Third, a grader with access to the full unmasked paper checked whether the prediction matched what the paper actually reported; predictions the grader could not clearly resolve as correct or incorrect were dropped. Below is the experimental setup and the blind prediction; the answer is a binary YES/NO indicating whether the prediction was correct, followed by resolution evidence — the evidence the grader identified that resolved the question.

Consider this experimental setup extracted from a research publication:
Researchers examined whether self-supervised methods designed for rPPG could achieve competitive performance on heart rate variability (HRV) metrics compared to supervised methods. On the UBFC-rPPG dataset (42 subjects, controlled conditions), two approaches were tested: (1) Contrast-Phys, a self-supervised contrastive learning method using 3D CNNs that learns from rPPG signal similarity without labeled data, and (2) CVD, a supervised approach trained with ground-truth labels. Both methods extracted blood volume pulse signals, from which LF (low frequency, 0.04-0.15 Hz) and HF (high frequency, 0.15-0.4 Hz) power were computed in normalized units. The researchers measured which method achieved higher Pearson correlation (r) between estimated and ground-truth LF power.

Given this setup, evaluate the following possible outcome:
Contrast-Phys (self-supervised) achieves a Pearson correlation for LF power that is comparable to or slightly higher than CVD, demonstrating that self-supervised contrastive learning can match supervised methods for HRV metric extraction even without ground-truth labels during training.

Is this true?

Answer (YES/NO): YES